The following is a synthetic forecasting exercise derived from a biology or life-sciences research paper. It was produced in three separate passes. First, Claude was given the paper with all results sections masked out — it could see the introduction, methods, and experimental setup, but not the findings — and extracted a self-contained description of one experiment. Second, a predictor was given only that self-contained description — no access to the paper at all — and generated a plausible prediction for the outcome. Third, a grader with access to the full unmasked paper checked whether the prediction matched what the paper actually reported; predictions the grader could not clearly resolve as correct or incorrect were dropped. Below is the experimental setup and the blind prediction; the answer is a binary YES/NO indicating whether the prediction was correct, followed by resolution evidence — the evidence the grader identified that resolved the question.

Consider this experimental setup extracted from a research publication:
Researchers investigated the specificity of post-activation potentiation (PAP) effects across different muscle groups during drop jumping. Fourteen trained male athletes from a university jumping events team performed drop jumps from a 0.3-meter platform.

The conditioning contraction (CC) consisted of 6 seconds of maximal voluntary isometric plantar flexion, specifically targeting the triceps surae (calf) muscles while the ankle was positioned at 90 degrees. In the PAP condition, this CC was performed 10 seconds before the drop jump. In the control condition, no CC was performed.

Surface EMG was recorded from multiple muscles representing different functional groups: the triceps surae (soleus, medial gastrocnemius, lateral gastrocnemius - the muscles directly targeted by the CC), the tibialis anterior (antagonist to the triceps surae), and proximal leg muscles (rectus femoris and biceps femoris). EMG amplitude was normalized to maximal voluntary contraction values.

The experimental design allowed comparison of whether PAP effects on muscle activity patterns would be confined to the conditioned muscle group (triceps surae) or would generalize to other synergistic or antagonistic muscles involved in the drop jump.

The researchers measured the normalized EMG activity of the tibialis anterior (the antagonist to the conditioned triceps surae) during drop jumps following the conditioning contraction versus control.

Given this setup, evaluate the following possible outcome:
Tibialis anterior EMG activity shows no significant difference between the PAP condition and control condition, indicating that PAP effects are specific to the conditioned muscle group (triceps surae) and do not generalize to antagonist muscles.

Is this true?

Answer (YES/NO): YES